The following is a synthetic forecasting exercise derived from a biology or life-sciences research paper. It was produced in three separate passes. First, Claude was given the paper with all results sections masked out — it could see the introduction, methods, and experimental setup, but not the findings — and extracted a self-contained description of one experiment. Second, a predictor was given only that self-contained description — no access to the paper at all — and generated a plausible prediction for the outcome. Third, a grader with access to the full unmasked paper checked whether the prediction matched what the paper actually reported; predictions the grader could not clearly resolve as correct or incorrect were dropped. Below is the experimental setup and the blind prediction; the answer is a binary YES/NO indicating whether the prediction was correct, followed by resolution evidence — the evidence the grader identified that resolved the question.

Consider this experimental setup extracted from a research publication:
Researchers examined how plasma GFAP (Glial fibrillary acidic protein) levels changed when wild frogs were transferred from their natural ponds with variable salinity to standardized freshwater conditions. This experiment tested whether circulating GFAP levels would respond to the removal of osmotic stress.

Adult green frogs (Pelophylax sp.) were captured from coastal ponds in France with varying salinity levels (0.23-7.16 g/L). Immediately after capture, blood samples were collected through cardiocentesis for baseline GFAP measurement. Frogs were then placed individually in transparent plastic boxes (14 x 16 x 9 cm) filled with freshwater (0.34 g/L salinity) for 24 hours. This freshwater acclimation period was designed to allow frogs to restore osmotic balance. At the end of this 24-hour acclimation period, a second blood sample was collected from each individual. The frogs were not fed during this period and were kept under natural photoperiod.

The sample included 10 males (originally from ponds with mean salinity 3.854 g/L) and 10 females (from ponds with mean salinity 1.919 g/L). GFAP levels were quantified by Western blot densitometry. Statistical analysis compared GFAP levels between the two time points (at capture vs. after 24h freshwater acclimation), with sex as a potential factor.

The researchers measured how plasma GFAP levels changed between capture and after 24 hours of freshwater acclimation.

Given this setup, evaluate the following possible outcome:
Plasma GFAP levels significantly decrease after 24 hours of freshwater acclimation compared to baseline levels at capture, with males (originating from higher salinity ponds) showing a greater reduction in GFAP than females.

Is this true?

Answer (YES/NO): NO